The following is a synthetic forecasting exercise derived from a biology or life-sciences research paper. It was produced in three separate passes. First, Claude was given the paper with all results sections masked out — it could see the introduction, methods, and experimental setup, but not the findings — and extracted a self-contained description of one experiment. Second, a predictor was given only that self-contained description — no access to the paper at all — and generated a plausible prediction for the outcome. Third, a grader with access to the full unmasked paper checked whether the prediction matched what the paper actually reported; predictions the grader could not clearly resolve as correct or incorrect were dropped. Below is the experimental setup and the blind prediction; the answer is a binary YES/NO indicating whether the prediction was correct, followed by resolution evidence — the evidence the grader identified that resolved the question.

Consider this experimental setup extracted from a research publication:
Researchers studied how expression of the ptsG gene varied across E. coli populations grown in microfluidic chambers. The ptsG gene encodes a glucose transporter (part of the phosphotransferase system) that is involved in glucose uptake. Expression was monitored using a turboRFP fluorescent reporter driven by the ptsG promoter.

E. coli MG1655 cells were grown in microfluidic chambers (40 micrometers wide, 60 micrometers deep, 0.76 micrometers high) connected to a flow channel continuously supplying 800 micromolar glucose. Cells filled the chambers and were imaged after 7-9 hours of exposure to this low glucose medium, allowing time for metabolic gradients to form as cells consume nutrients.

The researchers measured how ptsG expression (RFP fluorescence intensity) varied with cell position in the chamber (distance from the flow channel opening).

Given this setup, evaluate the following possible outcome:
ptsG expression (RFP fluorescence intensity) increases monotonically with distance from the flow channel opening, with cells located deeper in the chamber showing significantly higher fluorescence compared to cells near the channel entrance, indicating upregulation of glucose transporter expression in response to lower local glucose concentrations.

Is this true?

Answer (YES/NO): YES